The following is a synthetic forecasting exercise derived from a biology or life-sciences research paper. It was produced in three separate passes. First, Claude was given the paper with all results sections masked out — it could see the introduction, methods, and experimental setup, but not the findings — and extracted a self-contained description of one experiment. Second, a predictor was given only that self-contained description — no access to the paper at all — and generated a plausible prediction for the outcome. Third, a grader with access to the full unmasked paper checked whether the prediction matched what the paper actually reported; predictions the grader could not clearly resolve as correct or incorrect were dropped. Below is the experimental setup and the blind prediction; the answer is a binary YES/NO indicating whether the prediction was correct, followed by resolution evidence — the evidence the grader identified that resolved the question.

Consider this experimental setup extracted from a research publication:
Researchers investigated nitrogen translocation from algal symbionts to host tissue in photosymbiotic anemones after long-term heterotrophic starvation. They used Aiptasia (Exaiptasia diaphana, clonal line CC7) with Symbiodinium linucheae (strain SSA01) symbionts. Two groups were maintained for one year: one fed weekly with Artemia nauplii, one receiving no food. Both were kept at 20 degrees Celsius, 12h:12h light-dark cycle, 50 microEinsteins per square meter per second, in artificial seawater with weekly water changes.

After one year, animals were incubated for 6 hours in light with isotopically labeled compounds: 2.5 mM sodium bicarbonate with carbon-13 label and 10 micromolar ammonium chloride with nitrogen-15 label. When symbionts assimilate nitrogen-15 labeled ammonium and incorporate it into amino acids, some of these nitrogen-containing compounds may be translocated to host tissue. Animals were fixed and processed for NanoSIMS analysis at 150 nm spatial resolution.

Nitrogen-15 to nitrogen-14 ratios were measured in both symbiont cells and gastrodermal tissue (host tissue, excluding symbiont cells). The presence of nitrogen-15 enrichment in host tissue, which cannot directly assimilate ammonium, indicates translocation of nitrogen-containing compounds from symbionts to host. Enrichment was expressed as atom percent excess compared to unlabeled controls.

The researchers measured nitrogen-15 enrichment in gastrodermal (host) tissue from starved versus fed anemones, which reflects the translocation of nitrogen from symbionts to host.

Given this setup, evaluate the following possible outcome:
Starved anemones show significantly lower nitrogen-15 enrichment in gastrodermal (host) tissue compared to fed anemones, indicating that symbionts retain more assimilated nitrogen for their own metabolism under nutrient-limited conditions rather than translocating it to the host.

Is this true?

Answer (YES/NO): NO